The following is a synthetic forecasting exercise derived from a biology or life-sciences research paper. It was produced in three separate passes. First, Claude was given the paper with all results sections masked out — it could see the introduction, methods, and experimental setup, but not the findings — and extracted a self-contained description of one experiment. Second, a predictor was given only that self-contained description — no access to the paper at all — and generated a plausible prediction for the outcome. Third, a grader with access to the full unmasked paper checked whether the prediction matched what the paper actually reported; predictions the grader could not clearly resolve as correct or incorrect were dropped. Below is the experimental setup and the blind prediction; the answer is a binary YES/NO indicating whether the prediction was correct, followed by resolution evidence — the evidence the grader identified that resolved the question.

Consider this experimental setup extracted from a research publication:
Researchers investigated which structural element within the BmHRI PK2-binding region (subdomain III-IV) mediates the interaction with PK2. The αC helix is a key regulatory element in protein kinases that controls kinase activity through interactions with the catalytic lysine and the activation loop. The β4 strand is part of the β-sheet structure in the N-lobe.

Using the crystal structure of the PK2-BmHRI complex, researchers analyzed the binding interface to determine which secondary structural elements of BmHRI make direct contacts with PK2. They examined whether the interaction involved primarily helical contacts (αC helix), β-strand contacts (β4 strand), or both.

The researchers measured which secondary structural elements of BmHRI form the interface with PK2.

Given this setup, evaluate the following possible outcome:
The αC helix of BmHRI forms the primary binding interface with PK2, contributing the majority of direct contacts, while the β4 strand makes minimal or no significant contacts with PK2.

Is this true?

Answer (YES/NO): NO